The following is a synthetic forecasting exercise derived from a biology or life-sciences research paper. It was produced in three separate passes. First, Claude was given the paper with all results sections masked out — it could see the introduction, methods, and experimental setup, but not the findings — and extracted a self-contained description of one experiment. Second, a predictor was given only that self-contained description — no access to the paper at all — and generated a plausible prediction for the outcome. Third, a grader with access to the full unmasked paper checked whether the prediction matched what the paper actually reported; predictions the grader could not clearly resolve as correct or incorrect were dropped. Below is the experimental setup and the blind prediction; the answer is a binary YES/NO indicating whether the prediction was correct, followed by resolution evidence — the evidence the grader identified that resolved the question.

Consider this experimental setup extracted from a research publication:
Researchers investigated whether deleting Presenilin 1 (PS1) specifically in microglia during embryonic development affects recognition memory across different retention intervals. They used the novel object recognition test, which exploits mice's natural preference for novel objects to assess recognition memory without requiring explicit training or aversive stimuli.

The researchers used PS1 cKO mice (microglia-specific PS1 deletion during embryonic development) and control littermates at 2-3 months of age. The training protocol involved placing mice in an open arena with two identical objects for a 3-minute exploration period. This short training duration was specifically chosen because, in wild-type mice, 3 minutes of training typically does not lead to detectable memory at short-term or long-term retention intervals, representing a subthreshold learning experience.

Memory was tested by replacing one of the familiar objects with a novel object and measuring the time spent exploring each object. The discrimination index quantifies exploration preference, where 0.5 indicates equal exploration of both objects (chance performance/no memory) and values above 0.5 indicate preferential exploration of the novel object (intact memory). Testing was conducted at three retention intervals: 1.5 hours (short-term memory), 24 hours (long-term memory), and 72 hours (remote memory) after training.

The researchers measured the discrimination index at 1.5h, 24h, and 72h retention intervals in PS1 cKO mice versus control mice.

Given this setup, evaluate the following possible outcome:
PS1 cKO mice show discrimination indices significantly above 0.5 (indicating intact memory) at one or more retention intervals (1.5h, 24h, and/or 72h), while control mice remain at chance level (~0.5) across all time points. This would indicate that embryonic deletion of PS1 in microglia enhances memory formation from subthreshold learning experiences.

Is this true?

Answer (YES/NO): YES